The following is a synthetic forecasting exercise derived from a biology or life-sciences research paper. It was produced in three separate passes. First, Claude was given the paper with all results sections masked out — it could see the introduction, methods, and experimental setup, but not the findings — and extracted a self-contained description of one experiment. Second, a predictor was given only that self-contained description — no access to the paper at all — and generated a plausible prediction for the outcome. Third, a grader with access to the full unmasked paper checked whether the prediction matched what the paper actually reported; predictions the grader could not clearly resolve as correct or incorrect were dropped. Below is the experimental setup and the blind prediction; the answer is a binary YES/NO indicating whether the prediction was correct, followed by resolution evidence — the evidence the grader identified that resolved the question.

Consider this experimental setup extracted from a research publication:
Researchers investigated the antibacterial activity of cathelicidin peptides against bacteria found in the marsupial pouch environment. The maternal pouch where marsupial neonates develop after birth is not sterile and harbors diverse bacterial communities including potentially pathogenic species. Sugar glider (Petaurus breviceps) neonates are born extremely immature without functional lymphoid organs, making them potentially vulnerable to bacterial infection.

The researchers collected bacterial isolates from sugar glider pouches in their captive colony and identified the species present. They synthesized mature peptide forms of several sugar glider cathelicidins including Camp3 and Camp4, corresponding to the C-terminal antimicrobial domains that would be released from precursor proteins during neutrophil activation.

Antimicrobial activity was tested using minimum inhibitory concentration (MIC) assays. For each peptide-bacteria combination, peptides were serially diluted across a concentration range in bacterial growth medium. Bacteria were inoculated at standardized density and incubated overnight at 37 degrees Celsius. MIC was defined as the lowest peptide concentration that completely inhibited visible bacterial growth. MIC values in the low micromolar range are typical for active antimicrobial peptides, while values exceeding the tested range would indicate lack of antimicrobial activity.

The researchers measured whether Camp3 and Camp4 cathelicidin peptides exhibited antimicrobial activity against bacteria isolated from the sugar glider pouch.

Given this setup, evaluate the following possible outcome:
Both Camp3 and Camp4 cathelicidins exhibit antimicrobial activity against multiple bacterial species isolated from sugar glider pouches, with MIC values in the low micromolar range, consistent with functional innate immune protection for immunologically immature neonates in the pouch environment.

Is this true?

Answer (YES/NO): NO